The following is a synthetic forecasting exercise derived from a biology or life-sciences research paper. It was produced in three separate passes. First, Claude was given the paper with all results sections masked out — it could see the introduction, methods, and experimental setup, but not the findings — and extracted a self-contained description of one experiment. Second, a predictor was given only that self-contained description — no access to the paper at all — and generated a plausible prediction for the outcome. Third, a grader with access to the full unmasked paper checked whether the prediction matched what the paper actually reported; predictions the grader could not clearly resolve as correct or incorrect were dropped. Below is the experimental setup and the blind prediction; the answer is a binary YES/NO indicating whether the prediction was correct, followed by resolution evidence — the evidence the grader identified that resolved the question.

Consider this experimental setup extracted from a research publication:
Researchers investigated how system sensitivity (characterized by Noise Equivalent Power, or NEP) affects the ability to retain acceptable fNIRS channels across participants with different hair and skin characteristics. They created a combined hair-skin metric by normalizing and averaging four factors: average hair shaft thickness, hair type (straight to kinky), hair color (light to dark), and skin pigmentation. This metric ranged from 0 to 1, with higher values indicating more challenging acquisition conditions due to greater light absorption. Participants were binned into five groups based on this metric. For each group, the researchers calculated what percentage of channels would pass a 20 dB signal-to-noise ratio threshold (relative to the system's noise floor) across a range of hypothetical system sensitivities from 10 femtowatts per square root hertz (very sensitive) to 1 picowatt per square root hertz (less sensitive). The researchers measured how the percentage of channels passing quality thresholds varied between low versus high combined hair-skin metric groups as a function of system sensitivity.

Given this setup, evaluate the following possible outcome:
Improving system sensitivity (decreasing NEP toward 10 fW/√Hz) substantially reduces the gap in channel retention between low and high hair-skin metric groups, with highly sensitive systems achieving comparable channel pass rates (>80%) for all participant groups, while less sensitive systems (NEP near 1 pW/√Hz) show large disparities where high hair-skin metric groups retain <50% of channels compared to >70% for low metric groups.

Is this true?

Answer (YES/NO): NO